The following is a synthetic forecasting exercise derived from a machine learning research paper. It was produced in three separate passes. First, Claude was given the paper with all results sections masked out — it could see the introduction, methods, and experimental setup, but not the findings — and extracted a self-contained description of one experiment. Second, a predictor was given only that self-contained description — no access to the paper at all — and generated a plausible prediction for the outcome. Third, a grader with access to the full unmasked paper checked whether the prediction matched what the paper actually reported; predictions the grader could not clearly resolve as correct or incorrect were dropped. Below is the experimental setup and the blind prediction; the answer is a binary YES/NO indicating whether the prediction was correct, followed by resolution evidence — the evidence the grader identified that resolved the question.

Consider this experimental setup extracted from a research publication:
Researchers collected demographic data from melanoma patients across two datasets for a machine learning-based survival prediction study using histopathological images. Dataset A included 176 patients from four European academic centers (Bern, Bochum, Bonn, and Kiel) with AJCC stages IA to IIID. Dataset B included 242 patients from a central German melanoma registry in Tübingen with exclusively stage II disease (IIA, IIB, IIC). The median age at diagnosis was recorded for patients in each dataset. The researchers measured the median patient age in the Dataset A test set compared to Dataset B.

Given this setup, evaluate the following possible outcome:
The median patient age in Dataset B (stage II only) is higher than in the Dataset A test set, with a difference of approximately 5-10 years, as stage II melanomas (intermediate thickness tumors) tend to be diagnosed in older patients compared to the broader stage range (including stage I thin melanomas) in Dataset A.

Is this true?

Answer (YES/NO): NO